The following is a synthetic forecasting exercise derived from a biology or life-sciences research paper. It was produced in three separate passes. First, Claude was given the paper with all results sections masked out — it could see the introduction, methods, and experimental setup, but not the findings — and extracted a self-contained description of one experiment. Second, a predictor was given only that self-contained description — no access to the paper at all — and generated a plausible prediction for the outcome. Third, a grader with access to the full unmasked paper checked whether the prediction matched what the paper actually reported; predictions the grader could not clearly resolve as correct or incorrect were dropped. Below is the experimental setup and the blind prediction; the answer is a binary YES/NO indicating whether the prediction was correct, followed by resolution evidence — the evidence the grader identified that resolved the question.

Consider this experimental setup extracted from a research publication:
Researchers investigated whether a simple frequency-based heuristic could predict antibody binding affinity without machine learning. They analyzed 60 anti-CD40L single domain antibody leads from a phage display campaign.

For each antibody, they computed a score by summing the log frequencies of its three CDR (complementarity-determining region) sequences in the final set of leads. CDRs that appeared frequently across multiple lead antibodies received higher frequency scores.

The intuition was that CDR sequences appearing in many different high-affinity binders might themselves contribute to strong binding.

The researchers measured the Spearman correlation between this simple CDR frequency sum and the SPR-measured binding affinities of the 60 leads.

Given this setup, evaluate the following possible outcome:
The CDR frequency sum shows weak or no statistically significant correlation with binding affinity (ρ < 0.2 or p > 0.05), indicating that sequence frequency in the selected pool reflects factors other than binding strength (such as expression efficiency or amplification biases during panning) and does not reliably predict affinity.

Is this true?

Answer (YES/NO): NO